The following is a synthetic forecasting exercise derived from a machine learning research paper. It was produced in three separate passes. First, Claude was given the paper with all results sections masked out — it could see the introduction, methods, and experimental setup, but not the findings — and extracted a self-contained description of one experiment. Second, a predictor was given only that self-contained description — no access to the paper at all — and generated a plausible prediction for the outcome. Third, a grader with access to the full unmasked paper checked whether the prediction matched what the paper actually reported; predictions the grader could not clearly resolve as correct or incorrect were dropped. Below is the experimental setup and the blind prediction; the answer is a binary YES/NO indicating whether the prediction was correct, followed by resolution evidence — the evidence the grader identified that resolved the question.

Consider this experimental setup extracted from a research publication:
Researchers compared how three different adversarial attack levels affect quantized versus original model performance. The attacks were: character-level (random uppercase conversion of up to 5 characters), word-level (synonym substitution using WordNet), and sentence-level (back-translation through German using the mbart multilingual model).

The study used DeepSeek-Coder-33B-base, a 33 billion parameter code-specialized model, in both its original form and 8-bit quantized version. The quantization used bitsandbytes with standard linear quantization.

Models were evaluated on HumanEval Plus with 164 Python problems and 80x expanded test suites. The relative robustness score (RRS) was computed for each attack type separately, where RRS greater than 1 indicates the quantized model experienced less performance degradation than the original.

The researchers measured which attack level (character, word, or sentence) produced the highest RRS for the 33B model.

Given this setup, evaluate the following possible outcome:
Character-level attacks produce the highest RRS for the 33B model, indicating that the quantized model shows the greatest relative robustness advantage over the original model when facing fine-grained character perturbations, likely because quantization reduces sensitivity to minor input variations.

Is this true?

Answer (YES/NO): YES